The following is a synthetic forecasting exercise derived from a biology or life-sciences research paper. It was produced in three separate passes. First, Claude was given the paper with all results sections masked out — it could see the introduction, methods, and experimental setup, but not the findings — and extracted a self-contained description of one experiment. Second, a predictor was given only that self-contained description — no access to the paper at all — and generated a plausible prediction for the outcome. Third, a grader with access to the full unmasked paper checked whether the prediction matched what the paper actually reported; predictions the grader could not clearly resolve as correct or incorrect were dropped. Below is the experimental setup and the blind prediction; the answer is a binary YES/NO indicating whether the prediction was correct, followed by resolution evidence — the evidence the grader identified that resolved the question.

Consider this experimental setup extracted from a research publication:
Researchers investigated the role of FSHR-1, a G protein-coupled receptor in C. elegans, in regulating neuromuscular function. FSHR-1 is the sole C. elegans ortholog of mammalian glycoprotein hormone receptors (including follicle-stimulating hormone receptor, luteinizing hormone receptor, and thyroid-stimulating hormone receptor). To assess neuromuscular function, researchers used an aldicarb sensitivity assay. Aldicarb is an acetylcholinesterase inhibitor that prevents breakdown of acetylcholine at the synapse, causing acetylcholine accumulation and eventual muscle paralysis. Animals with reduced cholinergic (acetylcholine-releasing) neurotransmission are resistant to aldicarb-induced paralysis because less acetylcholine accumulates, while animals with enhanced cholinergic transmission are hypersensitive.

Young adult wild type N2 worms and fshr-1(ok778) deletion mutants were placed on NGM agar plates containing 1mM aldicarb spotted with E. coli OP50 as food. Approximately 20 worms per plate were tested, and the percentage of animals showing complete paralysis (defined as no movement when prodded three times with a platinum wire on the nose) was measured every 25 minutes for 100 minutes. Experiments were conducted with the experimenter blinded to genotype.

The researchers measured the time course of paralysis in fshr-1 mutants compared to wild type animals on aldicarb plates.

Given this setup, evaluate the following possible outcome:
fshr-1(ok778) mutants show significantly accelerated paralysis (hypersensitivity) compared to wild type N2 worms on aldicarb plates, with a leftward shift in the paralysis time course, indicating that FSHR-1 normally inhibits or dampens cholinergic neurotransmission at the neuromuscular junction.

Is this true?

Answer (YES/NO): NO